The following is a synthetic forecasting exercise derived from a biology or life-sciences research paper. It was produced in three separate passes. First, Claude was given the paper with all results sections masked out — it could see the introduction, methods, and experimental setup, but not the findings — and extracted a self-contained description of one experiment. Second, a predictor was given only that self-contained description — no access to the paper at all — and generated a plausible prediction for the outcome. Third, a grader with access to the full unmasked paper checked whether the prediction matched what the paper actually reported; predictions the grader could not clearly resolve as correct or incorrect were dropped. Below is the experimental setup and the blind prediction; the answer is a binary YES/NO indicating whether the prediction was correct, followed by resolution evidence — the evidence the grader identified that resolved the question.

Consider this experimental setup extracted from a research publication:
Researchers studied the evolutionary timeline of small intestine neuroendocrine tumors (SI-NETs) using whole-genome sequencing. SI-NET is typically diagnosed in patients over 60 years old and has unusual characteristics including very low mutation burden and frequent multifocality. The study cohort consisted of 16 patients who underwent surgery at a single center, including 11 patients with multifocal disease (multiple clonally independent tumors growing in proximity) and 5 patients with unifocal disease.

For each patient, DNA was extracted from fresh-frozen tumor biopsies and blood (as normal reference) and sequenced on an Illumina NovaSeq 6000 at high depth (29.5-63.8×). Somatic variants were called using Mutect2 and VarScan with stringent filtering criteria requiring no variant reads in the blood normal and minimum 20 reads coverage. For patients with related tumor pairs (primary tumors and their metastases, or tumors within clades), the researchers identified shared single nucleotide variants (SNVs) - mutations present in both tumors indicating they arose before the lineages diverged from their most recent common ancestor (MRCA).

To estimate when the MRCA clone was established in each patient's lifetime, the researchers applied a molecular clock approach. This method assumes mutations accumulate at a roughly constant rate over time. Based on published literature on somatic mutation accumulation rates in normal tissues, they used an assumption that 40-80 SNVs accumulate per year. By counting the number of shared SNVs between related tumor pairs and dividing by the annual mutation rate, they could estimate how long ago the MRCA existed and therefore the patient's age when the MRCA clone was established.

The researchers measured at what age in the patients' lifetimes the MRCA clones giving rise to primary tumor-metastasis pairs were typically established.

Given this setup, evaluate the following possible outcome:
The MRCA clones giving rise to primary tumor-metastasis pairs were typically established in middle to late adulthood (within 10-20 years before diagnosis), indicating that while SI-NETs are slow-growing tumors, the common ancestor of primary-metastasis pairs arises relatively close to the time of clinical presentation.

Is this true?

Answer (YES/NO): NO